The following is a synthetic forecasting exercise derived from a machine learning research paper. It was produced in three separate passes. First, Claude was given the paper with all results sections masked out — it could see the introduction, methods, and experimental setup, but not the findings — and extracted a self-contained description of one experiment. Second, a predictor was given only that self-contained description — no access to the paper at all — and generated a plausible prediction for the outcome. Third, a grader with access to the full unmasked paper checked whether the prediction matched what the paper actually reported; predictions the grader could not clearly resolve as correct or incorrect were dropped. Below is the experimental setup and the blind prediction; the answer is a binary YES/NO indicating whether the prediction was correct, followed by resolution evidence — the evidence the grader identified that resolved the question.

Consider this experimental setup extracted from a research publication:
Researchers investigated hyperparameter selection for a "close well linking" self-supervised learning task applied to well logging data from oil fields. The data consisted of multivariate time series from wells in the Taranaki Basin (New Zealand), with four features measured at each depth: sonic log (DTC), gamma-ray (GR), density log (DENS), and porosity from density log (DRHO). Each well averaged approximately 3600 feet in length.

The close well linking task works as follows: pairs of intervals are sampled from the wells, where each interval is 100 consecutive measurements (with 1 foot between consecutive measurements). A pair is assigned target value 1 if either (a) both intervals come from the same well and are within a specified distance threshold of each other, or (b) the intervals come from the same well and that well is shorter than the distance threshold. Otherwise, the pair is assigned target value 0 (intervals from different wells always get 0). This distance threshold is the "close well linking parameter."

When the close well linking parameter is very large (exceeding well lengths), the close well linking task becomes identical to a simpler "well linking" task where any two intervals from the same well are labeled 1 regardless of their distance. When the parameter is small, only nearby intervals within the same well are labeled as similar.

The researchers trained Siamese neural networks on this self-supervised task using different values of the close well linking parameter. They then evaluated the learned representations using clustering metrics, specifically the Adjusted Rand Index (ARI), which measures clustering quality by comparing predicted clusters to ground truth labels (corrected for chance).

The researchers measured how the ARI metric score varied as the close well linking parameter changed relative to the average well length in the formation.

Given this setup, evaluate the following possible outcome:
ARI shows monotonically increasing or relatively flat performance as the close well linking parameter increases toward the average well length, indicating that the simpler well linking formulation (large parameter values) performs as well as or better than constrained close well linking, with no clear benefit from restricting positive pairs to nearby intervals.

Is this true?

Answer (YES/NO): NO